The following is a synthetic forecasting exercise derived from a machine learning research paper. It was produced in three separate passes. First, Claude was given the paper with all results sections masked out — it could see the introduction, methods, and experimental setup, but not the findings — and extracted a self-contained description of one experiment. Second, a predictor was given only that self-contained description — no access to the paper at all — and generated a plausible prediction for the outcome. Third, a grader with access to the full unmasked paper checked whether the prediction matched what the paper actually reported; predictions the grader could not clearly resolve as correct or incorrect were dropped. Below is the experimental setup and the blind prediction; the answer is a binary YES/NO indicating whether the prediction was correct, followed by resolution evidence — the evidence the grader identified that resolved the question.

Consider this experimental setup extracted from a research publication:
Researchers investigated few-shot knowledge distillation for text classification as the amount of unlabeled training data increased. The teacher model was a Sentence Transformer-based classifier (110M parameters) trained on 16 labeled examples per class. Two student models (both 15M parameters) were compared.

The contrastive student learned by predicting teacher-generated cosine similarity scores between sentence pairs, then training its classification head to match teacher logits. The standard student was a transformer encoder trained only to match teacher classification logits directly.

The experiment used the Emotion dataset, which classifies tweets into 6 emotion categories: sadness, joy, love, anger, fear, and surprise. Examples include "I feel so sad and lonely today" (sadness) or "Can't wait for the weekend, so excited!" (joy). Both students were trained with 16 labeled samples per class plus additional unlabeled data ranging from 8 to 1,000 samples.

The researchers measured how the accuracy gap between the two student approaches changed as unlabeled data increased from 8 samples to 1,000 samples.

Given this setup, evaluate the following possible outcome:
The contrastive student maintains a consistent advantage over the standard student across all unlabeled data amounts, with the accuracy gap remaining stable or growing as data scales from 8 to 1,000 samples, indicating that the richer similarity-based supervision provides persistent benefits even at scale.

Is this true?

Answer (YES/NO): NO